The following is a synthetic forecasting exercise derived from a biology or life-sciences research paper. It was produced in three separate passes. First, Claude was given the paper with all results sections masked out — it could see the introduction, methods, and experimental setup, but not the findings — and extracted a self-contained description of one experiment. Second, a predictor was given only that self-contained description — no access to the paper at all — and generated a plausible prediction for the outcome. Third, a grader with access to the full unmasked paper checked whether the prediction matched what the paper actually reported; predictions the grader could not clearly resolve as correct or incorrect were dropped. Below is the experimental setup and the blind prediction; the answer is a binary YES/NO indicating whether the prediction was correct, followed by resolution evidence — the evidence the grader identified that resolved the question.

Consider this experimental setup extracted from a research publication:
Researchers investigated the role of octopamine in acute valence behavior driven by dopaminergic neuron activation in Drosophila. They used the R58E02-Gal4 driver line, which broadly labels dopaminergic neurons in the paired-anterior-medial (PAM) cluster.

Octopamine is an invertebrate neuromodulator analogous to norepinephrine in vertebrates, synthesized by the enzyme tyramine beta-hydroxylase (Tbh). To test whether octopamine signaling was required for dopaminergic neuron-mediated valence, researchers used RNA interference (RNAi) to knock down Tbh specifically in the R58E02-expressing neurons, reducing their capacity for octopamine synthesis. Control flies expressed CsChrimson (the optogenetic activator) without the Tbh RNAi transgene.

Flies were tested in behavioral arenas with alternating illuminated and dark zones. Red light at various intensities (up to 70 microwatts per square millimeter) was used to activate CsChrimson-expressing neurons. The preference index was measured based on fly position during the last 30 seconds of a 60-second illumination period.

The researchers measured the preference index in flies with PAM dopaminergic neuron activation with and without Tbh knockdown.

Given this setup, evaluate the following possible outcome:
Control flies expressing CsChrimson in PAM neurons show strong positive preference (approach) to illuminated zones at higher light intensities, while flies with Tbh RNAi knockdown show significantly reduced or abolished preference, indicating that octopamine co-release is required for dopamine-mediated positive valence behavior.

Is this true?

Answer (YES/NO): NO